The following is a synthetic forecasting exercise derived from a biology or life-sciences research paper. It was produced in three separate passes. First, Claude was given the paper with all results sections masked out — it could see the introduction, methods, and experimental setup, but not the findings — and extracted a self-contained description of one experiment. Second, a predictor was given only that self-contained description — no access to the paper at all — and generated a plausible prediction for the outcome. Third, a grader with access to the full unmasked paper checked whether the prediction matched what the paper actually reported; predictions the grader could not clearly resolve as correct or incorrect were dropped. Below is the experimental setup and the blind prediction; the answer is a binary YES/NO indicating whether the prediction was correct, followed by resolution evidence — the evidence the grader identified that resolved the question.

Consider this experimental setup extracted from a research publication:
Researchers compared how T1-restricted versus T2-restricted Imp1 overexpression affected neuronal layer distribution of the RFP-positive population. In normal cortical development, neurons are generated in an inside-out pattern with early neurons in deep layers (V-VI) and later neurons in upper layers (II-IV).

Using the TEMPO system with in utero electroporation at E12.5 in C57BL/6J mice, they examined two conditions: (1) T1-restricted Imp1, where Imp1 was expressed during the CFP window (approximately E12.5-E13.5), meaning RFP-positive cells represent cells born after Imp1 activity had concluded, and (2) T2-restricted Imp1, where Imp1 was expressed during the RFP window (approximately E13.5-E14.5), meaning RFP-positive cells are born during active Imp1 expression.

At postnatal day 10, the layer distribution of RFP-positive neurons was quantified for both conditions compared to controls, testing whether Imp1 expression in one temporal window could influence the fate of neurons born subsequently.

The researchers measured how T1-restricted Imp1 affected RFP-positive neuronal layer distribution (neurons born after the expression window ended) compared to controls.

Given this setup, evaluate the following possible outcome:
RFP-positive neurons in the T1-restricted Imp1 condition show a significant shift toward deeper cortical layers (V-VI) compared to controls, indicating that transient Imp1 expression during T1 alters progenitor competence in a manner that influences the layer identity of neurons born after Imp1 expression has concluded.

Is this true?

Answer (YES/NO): YES